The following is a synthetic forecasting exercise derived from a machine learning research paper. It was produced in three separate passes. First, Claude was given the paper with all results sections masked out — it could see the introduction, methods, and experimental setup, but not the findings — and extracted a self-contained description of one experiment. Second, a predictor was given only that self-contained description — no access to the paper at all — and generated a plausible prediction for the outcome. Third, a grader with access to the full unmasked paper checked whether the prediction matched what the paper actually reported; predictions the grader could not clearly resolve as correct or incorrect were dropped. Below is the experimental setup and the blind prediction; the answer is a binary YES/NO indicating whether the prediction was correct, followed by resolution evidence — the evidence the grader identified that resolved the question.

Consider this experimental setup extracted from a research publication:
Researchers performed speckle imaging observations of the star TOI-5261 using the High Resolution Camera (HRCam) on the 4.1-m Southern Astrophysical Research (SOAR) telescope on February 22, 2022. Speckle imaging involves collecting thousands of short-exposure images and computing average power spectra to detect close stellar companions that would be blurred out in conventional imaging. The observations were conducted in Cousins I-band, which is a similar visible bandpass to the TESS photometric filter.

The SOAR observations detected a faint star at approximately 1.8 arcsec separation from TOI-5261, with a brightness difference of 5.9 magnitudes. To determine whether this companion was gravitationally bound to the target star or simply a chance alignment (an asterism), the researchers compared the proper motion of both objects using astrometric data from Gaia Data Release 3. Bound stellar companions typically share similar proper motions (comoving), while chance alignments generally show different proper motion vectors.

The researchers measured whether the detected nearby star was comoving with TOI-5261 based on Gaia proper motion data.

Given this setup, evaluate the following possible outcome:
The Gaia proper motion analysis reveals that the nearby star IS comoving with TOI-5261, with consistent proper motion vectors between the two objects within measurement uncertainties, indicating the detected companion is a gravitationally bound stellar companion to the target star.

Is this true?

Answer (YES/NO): NO